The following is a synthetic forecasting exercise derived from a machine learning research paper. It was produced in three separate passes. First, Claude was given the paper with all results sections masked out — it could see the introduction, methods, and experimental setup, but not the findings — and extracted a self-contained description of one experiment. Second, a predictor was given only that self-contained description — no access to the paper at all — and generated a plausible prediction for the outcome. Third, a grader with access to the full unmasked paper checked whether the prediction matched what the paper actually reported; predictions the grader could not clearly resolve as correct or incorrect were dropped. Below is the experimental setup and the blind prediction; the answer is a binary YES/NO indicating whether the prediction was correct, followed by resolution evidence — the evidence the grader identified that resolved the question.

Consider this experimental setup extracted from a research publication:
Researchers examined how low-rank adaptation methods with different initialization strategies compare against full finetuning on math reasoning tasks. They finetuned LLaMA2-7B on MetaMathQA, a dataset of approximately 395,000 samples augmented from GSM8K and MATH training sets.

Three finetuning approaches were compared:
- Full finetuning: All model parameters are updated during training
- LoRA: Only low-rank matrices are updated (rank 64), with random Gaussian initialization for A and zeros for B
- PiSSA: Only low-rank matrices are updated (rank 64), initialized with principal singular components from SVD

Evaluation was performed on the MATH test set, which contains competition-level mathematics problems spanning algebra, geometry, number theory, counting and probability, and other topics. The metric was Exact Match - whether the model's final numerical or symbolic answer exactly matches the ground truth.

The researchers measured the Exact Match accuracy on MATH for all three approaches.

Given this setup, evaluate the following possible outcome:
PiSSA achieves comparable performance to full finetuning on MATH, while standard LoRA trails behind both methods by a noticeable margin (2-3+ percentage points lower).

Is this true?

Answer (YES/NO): NO